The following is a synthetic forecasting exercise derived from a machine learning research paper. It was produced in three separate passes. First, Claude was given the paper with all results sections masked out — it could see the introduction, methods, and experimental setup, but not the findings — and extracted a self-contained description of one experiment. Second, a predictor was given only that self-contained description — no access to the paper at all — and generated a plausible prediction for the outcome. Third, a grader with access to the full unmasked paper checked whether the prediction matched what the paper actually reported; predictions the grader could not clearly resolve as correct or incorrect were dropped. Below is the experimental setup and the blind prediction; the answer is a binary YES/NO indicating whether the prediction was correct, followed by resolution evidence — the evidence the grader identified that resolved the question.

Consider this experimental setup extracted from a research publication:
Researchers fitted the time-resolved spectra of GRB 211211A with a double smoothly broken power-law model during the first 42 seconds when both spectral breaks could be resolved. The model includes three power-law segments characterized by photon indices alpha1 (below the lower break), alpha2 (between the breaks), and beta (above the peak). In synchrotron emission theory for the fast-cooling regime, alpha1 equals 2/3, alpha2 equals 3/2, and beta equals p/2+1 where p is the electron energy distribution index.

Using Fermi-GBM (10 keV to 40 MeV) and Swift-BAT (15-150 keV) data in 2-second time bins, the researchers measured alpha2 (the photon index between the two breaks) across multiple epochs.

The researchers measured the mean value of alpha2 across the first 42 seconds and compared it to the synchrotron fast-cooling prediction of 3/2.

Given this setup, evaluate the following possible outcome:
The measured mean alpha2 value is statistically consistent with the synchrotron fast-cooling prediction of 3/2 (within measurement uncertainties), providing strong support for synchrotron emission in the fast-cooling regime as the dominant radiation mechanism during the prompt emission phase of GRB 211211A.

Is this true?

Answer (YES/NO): YES